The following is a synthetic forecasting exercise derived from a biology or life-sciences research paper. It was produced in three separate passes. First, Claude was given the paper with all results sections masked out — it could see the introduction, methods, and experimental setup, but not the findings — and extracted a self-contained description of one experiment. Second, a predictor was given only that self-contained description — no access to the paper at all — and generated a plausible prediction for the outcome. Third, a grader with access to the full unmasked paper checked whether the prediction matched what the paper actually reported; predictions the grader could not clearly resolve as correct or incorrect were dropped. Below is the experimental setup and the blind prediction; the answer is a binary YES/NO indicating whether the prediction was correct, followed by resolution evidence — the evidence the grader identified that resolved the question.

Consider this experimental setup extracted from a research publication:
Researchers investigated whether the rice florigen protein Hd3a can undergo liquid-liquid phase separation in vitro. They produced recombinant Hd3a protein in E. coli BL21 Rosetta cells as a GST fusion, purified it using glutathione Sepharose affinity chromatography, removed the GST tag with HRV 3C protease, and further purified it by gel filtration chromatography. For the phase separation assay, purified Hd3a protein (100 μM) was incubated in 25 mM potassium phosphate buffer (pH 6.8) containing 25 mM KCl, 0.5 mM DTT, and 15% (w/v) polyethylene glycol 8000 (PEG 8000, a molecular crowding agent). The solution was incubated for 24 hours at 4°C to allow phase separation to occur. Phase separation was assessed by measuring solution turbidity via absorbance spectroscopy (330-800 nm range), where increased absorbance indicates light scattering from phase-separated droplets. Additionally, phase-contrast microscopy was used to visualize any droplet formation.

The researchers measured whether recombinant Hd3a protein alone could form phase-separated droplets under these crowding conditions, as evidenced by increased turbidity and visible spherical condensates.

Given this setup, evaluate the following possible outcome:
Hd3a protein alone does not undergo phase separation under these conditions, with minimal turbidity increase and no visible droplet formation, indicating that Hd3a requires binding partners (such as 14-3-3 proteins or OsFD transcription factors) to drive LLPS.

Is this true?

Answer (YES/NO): NO